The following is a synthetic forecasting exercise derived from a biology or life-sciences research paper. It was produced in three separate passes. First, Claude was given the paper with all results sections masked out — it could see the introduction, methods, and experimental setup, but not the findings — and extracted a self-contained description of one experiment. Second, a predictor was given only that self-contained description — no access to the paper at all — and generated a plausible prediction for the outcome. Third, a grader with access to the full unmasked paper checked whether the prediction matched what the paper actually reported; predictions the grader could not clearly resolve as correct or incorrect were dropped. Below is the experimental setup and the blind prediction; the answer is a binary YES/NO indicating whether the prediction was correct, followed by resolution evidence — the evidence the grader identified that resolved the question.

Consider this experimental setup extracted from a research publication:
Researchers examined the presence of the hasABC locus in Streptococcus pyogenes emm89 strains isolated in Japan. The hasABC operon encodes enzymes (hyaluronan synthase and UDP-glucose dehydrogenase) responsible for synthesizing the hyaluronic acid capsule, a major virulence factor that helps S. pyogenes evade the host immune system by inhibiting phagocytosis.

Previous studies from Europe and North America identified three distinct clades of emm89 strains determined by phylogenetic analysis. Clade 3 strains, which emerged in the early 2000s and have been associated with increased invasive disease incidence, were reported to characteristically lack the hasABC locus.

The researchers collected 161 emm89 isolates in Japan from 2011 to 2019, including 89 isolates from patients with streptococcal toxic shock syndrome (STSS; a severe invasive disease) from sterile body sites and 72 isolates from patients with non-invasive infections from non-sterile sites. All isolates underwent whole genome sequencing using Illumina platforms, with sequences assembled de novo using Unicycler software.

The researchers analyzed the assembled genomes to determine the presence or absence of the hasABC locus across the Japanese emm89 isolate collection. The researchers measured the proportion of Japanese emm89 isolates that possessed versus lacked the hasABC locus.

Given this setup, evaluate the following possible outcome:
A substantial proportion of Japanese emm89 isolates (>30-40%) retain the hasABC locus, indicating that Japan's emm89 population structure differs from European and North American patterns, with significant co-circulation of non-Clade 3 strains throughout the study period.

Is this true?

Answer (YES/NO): NO